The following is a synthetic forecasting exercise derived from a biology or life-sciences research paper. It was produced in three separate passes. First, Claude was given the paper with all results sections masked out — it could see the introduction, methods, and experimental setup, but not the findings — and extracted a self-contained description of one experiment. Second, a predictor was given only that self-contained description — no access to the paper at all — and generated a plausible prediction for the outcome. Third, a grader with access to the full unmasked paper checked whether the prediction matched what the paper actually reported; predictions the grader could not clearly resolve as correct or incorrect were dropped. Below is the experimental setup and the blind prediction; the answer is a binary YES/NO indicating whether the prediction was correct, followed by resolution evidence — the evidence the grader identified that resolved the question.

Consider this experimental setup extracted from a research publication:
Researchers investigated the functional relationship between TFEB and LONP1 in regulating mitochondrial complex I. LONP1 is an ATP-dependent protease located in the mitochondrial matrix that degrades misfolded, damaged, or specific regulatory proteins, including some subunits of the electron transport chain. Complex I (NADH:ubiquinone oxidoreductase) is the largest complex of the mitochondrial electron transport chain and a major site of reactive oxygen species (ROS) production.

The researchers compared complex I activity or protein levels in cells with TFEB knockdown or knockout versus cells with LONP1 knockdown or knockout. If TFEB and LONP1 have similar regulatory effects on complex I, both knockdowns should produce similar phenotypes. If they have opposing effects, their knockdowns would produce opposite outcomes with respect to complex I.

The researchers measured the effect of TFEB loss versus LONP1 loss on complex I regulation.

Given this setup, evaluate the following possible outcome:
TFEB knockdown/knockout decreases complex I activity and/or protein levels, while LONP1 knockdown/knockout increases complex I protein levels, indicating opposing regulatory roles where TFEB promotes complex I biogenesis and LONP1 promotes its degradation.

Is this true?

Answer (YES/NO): NO